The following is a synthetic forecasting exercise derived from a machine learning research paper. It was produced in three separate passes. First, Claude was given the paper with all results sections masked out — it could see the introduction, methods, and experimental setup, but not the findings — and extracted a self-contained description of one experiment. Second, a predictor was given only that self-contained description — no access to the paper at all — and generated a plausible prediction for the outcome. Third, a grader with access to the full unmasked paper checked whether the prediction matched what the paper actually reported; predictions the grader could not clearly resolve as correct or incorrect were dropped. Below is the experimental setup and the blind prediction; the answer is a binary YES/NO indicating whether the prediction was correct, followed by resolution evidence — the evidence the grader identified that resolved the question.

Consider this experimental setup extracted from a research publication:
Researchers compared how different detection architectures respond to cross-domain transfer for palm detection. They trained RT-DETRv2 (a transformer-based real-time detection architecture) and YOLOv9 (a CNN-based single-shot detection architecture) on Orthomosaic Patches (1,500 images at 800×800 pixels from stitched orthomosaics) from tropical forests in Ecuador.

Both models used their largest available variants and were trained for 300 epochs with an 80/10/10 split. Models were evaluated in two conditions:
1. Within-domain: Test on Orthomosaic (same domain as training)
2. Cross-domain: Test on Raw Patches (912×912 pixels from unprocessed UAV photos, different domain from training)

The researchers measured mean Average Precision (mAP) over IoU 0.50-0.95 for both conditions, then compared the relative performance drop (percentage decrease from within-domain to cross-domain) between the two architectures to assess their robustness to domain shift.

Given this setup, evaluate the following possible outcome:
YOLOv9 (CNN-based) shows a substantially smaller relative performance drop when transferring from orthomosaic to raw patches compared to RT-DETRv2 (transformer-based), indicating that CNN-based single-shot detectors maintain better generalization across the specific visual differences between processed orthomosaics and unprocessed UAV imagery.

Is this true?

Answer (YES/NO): NO